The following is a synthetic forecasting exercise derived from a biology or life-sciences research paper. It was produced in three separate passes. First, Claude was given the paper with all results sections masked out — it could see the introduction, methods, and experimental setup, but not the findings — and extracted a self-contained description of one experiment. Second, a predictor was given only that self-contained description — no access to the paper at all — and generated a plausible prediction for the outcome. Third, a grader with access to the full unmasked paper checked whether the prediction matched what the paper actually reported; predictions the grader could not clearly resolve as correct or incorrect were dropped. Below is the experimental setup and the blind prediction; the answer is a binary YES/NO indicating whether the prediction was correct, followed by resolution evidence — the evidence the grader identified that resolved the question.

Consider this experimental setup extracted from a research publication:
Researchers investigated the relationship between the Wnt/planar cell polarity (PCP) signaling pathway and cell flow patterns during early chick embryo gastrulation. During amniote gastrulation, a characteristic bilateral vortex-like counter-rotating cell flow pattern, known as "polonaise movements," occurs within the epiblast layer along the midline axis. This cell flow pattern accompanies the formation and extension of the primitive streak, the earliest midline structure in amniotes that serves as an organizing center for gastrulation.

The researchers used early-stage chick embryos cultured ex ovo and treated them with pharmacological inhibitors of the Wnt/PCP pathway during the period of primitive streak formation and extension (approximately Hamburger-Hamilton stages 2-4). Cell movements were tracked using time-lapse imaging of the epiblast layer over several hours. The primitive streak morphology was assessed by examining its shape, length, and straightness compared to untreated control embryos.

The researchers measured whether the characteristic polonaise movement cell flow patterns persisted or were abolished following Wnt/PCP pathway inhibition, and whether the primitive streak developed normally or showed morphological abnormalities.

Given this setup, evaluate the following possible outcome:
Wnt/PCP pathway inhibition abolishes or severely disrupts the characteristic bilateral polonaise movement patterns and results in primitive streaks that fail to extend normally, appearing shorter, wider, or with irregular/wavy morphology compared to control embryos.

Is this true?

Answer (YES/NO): NO